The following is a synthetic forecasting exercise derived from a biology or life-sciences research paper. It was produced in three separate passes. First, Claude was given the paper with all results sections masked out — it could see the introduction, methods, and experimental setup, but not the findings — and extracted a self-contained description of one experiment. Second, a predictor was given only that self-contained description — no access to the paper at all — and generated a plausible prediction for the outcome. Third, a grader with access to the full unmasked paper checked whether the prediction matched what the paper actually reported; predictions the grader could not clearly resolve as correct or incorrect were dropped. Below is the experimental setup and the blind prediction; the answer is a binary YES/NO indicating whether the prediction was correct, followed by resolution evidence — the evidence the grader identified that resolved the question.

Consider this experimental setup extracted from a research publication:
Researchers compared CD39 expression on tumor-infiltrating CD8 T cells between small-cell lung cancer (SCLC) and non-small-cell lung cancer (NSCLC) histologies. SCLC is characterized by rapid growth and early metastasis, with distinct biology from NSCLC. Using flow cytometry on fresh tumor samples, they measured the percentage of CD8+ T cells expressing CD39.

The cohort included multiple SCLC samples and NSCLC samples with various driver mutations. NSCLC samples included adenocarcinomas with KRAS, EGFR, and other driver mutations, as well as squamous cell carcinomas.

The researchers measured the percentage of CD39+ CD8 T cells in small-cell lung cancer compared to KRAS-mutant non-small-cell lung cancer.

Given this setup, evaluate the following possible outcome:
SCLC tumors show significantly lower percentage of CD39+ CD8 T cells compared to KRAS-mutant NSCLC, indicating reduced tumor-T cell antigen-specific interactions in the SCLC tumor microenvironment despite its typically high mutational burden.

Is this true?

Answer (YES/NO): NO